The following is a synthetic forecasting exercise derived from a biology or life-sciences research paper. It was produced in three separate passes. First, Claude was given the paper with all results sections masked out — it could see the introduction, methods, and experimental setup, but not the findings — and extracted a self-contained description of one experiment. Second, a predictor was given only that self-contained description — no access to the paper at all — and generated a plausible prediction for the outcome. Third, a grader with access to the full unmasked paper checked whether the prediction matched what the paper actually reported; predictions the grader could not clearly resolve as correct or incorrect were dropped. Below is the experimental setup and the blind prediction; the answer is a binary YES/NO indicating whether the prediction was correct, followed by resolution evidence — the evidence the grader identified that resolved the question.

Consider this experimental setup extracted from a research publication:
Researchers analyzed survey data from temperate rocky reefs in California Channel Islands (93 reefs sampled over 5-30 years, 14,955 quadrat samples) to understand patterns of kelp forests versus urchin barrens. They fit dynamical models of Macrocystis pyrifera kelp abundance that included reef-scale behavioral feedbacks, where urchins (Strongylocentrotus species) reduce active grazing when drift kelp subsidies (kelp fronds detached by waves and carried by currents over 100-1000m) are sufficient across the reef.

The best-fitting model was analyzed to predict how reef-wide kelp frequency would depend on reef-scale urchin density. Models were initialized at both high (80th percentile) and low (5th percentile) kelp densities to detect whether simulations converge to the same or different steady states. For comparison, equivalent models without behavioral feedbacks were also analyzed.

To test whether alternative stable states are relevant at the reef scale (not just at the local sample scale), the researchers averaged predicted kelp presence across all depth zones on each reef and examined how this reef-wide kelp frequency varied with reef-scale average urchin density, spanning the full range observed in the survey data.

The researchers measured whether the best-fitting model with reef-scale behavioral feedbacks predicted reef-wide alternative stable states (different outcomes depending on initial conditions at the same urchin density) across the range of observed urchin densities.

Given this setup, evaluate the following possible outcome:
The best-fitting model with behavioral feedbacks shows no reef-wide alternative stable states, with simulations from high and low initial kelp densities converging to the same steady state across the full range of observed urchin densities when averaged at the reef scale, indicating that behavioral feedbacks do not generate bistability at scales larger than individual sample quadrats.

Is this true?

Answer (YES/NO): NO